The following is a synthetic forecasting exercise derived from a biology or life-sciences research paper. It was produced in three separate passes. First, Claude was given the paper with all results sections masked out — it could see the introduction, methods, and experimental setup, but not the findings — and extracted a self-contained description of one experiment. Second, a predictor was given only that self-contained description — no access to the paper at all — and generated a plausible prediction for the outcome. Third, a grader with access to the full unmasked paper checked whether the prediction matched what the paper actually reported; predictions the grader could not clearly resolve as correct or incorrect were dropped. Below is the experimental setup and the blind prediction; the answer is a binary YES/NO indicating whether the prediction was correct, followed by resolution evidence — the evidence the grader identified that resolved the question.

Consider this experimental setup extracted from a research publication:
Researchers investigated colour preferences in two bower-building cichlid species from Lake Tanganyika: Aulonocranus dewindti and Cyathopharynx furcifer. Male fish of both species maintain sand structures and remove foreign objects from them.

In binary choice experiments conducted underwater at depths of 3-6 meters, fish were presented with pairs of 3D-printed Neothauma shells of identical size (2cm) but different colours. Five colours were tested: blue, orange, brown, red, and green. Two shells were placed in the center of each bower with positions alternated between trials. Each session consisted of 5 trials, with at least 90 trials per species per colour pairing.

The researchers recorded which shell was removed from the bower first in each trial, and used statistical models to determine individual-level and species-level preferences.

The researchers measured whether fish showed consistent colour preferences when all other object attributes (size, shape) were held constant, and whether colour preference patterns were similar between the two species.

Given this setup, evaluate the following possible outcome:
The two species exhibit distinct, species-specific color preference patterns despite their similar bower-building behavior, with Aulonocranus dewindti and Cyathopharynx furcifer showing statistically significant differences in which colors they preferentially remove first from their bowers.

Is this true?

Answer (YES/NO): NO